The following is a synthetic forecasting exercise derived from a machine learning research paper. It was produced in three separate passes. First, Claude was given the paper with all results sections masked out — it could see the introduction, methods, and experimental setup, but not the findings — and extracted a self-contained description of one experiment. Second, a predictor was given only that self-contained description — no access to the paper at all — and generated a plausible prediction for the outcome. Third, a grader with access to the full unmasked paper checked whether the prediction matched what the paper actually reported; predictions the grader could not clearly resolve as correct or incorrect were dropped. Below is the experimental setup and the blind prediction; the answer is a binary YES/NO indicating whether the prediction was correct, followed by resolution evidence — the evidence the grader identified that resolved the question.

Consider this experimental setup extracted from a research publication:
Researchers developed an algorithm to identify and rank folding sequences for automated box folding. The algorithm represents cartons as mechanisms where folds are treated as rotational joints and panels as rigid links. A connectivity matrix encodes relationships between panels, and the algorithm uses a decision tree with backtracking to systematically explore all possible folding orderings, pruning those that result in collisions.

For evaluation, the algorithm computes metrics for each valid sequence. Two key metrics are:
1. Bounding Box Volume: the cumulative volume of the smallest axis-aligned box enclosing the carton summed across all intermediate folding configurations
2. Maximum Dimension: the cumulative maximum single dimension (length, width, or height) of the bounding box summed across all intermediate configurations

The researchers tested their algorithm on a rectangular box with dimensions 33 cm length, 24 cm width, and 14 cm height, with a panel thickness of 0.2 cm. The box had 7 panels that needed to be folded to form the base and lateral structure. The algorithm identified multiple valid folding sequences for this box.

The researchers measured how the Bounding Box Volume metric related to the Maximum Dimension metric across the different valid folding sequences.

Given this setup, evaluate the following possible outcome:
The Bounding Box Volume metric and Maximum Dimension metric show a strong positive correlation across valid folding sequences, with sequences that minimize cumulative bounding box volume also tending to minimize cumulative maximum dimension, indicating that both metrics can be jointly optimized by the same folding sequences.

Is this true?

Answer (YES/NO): NO